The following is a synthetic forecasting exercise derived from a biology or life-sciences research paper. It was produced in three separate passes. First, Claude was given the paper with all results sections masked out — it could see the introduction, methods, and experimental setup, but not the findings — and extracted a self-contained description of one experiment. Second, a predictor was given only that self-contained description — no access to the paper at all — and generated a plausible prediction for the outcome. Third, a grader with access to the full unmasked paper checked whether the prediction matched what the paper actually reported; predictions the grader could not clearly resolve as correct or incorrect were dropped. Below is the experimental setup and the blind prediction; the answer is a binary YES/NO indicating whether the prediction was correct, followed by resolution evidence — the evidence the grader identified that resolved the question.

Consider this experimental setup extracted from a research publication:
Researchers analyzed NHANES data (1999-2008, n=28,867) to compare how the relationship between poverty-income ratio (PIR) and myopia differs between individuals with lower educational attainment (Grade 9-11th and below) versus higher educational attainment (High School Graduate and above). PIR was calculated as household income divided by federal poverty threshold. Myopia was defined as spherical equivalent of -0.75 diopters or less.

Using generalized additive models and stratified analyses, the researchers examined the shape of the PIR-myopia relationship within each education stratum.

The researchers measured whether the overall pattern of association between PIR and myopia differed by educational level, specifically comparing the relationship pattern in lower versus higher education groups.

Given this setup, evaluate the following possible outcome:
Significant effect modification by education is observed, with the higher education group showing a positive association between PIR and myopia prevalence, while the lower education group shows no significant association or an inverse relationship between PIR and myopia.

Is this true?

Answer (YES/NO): NO